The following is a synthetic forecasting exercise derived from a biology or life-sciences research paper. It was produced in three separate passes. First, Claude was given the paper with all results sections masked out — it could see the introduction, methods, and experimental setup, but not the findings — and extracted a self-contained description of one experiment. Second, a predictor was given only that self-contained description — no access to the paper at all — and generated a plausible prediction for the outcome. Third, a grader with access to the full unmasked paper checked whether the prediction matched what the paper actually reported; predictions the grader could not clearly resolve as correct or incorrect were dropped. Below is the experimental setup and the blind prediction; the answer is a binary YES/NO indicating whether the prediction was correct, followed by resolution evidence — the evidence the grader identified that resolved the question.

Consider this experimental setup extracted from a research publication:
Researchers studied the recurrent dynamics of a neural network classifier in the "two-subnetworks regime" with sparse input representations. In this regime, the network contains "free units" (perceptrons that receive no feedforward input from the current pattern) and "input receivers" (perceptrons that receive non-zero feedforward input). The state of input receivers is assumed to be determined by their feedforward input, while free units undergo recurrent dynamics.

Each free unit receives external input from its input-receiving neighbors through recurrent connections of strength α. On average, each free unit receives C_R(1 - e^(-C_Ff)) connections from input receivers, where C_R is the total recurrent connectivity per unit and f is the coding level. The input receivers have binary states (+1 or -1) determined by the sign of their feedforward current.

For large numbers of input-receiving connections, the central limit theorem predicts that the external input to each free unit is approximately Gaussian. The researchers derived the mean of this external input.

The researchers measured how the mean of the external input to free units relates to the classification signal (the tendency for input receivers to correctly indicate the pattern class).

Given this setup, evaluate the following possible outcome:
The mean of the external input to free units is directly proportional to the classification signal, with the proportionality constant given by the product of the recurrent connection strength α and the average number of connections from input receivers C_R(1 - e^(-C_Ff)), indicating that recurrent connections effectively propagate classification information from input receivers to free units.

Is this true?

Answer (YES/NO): YES